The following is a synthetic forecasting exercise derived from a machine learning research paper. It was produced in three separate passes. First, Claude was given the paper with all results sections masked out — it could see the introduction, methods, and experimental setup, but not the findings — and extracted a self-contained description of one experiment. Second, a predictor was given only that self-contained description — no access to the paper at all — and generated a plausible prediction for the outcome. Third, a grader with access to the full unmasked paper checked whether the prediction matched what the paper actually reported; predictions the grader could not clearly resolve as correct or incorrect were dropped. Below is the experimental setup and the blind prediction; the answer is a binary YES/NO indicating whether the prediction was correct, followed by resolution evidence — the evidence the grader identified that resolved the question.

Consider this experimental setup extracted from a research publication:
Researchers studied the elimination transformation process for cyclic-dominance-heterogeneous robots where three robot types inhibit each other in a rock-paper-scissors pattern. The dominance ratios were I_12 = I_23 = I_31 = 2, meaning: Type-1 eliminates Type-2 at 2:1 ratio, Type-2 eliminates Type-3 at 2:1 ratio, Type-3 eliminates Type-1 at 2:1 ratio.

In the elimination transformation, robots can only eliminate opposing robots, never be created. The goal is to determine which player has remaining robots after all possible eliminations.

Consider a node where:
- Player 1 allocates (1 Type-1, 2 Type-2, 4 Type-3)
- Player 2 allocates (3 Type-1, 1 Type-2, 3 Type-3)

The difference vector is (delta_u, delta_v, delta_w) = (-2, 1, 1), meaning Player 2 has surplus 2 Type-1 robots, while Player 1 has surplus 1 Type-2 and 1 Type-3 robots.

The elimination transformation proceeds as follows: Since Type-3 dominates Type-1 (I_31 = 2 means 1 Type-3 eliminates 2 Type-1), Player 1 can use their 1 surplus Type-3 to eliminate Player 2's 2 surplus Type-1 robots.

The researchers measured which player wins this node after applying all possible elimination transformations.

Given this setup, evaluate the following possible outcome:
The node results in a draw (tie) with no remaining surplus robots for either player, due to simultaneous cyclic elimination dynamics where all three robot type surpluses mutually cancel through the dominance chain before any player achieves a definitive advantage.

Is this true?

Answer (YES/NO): NO